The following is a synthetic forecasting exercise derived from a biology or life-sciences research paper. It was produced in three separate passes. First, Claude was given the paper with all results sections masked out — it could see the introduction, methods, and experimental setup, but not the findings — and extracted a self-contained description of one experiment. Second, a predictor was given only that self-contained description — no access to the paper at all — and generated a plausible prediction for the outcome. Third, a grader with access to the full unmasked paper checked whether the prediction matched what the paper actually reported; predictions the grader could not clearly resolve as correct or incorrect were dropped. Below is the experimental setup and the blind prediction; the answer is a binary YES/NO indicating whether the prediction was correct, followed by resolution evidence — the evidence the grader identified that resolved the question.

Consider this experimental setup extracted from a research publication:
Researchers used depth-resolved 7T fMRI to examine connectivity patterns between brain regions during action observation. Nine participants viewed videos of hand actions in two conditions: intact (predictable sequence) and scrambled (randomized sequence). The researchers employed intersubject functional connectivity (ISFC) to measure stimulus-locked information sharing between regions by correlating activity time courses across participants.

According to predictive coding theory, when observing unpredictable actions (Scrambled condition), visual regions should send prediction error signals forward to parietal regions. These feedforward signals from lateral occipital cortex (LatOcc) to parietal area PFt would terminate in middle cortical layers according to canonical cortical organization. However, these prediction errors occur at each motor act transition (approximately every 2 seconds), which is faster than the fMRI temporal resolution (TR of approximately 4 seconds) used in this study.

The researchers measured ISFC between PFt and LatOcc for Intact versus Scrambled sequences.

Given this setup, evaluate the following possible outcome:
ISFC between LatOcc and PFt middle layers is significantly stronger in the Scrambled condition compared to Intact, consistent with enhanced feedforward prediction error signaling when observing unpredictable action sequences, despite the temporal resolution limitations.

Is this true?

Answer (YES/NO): NO